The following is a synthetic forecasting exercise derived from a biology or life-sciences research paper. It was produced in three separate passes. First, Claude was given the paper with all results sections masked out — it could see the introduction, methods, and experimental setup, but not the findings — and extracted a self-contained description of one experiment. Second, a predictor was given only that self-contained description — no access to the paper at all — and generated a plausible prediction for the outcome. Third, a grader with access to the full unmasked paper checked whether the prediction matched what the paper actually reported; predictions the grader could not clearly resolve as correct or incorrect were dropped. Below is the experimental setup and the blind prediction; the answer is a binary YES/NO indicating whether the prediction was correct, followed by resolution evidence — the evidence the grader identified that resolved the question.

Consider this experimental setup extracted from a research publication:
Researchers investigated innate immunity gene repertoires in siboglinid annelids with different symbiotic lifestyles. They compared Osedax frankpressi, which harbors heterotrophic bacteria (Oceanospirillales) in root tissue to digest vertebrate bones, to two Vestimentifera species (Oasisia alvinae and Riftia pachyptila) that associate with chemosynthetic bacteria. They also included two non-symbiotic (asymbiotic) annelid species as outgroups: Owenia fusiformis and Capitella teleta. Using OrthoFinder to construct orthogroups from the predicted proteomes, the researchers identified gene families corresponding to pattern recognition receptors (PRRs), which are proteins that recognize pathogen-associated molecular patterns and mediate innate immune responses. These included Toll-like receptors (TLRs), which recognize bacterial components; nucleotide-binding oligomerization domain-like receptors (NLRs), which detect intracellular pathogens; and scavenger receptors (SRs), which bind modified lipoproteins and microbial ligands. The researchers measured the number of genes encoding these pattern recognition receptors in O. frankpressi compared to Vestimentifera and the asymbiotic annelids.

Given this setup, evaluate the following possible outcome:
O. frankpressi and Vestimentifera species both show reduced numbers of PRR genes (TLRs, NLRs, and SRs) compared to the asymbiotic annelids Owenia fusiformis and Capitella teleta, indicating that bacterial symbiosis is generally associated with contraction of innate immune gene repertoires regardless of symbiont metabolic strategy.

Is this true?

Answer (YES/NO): NO